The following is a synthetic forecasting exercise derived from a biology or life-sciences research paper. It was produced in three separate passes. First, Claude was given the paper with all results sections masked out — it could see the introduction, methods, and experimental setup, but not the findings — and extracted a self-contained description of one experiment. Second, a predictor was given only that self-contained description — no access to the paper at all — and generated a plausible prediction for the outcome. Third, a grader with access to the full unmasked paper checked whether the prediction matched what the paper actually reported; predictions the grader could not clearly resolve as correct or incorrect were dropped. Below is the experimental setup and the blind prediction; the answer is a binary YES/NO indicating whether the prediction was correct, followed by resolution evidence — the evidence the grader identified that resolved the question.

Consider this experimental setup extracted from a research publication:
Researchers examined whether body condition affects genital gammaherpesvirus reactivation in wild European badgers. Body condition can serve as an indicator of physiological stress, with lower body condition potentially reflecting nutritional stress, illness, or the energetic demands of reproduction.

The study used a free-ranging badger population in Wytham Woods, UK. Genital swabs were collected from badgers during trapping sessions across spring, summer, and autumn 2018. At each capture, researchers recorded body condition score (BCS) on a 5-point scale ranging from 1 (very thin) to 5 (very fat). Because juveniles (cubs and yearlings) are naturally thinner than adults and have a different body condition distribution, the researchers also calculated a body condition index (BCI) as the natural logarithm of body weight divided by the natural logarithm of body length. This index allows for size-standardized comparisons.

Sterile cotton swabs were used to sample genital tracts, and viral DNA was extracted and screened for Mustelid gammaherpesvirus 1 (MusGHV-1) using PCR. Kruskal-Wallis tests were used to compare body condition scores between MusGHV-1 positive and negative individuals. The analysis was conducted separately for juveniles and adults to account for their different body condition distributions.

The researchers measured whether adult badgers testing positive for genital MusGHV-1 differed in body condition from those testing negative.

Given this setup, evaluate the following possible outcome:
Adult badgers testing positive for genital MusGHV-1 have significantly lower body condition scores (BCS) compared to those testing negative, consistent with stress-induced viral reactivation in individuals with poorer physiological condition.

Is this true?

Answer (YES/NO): NO